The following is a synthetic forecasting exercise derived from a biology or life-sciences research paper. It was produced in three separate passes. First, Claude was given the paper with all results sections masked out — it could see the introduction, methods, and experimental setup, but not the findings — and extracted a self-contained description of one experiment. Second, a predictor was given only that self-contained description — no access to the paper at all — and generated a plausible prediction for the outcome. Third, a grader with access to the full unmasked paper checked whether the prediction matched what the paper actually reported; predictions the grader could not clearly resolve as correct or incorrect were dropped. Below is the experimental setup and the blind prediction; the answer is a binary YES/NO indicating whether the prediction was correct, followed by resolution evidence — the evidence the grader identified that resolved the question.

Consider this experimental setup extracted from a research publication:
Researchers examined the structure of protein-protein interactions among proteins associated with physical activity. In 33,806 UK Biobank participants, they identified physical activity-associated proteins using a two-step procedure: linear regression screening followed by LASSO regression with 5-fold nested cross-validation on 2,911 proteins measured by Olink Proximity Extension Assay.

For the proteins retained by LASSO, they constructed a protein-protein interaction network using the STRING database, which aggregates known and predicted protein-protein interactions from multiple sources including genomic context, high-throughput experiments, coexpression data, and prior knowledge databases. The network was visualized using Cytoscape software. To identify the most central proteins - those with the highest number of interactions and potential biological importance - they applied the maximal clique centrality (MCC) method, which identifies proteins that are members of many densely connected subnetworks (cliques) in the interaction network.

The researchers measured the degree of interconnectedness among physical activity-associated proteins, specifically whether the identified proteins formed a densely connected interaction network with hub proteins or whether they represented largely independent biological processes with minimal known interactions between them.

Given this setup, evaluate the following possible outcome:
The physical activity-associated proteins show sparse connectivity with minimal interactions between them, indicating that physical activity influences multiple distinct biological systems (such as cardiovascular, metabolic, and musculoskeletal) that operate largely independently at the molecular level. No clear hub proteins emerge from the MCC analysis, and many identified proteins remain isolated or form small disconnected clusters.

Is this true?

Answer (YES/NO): NO